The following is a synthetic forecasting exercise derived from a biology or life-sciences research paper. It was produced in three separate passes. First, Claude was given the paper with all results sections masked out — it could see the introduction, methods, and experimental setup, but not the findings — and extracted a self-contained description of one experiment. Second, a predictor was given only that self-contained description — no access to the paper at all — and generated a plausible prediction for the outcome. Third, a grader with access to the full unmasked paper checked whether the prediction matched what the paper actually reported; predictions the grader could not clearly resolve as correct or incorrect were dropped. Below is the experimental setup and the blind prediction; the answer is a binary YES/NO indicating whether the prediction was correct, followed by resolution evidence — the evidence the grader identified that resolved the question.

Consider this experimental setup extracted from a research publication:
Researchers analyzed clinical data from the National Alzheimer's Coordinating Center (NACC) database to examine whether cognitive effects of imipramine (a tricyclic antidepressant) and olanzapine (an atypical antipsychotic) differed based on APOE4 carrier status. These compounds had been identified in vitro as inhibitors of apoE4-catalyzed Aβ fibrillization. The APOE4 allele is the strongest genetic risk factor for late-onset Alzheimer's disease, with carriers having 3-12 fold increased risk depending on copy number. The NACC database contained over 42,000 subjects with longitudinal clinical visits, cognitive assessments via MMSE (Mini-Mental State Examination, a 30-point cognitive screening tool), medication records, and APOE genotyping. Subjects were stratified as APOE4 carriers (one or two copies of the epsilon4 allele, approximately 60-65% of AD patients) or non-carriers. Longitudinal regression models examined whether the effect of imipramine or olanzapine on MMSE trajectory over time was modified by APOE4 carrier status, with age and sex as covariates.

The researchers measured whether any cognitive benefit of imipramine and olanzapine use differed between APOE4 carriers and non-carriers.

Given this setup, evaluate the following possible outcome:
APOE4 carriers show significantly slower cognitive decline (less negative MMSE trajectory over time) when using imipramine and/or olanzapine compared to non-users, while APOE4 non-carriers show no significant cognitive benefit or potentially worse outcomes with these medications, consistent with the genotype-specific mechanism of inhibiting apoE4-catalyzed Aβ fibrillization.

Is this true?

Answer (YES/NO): YES